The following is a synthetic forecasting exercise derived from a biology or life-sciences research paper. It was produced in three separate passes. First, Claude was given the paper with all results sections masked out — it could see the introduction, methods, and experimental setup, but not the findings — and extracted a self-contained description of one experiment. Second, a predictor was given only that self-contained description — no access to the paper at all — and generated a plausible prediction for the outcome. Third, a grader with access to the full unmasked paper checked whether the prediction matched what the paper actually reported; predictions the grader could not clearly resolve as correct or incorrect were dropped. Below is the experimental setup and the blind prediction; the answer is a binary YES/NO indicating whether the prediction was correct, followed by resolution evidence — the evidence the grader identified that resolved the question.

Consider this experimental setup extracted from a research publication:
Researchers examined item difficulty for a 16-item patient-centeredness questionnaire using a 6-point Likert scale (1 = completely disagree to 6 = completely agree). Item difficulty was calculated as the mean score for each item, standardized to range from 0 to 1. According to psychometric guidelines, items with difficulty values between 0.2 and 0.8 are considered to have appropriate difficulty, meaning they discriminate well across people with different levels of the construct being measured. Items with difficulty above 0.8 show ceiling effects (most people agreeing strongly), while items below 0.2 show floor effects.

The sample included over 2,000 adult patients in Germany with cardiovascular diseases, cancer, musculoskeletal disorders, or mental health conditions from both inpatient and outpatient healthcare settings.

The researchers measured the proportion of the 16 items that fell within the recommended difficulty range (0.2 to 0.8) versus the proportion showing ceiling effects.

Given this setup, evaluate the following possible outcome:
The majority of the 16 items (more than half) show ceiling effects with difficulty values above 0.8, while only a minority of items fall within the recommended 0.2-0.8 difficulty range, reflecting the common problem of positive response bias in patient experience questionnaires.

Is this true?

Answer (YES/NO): NO